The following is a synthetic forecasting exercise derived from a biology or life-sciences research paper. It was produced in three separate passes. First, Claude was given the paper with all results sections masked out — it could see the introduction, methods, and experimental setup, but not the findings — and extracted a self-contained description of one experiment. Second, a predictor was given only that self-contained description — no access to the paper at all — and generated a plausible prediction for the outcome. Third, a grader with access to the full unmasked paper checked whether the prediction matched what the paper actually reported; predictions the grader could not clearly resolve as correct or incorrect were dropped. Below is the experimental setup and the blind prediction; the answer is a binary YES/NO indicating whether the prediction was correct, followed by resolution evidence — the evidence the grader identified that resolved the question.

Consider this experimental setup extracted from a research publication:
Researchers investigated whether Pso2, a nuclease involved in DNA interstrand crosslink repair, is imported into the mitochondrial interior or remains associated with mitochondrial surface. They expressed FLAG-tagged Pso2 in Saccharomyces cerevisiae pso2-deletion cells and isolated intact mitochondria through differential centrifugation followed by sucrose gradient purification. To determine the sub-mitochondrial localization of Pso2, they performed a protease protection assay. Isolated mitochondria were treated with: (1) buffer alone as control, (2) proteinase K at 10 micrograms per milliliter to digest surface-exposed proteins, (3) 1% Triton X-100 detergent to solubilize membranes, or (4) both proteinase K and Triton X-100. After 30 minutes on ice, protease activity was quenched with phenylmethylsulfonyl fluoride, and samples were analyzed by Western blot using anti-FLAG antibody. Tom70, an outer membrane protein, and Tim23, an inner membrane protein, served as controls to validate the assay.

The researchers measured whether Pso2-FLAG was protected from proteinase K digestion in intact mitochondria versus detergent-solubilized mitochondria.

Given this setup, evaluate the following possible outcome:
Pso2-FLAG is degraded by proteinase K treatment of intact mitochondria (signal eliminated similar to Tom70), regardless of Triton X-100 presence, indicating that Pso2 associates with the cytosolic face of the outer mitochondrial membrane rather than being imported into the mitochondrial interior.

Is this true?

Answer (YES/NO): NO